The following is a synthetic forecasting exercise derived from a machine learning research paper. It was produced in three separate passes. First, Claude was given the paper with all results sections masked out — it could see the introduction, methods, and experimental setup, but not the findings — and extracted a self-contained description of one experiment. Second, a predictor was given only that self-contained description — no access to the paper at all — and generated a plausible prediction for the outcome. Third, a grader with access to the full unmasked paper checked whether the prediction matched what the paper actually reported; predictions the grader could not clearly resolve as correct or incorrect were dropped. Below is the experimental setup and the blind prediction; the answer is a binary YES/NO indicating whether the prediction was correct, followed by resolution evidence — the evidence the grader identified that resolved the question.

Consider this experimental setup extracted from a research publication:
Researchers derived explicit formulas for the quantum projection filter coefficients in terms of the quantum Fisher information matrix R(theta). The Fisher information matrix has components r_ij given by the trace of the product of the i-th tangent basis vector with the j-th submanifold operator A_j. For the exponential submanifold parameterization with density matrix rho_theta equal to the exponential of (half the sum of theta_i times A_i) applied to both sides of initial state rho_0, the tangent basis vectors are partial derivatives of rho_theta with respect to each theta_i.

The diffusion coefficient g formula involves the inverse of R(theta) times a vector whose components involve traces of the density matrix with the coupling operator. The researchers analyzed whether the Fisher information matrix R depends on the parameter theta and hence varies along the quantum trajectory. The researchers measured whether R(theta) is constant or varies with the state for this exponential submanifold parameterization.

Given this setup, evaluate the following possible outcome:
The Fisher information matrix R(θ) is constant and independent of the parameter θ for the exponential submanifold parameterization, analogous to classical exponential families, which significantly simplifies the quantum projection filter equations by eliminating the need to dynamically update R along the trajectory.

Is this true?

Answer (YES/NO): NO